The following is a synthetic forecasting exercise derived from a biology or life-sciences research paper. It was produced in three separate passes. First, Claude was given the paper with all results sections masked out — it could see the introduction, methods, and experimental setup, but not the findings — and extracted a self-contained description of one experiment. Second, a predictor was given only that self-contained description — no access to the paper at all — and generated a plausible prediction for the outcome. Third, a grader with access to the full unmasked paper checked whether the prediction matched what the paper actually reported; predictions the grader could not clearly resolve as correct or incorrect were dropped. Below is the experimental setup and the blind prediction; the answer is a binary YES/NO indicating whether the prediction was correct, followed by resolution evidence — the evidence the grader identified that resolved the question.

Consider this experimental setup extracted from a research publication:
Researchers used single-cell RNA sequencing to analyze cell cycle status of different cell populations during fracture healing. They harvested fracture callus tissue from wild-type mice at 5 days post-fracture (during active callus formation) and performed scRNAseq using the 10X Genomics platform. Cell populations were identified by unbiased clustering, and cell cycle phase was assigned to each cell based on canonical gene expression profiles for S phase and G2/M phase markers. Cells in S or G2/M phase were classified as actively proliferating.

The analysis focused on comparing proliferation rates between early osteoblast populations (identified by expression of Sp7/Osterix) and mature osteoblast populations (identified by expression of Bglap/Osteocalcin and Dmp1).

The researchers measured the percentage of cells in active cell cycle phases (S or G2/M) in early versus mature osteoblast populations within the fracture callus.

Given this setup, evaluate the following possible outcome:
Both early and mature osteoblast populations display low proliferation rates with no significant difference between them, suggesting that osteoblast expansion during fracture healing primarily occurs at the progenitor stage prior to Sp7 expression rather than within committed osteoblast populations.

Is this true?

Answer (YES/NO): NO